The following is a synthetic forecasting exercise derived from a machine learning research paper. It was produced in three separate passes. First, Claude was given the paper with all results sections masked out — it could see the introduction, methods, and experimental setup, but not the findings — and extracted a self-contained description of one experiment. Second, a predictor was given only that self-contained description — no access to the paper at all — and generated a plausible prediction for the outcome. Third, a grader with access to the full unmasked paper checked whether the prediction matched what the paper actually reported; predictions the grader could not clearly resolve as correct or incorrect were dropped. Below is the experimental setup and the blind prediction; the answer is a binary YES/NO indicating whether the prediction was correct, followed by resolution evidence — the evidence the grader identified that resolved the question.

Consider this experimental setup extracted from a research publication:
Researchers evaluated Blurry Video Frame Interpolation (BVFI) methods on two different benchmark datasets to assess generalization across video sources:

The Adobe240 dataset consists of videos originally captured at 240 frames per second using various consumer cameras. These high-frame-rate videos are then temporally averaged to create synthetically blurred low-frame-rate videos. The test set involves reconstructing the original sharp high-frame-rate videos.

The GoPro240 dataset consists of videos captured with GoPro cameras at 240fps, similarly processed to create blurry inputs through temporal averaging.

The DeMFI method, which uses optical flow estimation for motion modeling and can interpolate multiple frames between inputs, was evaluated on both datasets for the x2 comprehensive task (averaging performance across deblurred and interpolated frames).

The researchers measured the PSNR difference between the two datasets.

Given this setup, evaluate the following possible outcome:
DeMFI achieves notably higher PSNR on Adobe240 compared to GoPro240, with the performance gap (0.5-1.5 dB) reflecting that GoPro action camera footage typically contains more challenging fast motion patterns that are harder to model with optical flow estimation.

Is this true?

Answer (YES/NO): NO